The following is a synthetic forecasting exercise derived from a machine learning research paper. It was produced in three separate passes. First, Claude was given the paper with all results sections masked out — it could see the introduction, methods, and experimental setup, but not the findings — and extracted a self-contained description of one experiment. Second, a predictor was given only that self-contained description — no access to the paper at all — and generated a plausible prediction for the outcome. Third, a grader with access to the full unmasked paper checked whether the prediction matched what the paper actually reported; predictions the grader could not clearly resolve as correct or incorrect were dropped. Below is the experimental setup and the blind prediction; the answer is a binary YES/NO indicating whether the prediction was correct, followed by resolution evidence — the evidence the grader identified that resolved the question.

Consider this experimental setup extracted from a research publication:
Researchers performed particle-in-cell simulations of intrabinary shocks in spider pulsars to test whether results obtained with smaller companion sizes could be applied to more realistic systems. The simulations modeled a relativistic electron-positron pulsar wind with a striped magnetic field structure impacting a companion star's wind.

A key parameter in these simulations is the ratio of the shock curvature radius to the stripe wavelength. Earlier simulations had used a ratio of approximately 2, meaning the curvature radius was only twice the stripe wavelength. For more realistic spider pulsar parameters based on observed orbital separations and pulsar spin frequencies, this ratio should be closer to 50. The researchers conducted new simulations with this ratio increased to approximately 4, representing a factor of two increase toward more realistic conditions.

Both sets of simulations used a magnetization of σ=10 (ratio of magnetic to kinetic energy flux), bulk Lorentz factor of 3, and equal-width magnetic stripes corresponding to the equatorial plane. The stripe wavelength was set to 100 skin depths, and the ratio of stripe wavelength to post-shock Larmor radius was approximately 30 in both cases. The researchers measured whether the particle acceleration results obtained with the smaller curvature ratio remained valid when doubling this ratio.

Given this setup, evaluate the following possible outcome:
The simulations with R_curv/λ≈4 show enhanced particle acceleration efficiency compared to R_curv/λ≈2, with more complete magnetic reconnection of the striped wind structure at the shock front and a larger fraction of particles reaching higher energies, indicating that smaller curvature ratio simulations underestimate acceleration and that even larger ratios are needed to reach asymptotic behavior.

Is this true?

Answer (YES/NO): NO